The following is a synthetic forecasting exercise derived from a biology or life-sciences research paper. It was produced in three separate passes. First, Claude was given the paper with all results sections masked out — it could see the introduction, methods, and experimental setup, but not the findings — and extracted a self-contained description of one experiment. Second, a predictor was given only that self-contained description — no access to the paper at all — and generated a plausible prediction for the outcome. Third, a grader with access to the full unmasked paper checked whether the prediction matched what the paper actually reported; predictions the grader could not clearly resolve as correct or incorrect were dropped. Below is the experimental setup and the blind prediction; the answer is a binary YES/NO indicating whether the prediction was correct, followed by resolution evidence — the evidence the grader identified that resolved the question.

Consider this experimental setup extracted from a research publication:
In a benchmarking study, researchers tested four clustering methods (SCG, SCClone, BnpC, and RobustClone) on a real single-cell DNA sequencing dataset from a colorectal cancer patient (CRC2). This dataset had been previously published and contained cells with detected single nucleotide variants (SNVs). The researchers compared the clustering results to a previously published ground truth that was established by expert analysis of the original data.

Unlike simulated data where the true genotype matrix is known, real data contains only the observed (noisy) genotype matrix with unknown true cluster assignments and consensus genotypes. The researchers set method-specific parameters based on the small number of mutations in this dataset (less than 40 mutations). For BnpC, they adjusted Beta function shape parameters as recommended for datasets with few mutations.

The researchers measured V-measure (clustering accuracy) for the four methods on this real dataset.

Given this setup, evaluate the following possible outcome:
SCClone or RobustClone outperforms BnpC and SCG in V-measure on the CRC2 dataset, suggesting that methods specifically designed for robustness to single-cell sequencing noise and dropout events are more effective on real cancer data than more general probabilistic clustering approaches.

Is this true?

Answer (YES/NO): NO